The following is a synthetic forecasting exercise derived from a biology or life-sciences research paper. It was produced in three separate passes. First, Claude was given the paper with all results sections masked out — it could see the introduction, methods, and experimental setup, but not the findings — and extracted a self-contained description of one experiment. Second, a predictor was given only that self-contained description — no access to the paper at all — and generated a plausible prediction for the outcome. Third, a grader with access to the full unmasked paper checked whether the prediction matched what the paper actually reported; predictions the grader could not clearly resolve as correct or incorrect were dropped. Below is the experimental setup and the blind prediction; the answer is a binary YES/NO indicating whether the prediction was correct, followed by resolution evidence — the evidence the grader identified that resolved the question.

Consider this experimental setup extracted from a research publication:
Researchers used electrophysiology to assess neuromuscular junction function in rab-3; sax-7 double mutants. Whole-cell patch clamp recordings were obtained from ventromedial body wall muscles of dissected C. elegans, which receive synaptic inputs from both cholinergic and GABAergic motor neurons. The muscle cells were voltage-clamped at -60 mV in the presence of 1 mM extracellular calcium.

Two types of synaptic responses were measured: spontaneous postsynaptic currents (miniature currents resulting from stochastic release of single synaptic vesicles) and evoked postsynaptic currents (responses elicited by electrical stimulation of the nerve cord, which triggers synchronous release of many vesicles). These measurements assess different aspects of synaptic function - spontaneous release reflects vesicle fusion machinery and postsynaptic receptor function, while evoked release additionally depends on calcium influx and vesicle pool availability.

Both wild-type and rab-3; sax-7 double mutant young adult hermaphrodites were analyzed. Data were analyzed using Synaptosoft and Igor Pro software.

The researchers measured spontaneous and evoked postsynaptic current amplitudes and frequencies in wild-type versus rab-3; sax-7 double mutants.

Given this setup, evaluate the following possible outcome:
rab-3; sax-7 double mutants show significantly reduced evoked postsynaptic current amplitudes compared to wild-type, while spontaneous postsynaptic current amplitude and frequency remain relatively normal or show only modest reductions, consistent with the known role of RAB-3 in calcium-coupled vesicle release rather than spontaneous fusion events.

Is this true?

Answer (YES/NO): YES